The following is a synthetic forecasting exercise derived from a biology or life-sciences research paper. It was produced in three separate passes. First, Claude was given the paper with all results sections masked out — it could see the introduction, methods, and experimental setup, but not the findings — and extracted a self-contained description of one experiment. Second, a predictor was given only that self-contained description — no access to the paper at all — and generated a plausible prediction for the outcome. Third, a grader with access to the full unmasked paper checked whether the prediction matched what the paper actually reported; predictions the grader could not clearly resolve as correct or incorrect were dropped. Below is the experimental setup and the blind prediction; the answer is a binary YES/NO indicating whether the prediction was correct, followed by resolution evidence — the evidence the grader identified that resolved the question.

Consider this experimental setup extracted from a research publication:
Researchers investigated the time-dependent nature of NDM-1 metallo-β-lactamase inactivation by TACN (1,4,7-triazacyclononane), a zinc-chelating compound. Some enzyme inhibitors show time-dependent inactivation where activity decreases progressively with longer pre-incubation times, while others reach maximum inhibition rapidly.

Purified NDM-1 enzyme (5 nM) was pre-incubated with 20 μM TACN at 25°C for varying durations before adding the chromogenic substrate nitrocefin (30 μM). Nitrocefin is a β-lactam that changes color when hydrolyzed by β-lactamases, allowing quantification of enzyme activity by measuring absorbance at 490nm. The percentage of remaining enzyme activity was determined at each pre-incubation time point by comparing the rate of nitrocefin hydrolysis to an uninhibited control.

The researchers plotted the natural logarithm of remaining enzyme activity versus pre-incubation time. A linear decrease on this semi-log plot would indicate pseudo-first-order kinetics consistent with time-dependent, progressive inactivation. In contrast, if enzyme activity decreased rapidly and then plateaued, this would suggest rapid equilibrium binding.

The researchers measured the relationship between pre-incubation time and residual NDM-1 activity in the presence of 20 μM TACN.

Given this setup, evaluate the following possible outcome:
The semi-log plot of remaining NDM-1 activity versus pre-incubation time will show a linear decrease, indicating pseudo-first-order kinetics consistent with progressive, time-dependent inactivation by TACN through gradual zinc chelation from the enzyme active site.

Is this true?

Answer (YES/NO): YES